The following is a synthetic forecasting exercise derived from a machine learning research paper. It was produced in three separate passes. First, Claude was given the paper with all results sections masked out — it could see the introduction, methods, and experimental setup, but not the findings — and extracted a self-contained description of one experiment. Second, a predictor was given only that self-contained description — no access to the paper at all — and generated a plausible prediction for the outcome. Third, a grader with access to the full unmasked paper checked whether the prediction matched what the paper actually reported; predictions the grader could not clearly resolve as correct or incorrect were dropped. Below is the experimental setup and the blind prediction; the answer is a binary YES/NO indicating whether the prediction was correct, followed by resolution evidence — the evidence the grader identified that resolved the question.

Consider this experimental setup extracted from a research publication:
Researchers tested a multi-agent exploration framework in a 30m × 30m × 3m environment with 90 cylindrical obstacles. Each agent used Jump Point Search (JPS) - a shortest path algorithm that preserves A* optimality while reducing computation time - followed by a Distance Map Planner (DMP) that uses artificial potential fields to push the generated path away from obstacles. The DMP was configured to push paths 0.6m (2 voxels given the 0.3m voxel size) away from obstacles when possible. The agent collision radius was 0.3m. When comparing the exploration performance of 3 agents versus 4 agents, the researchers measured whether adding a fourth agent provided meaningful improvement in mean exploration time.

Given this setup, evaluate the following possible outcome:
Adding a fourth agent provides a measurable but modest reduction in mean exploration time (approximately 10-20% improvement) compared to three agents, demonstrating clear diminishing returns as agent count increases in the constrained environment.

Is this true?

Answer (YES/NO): NO